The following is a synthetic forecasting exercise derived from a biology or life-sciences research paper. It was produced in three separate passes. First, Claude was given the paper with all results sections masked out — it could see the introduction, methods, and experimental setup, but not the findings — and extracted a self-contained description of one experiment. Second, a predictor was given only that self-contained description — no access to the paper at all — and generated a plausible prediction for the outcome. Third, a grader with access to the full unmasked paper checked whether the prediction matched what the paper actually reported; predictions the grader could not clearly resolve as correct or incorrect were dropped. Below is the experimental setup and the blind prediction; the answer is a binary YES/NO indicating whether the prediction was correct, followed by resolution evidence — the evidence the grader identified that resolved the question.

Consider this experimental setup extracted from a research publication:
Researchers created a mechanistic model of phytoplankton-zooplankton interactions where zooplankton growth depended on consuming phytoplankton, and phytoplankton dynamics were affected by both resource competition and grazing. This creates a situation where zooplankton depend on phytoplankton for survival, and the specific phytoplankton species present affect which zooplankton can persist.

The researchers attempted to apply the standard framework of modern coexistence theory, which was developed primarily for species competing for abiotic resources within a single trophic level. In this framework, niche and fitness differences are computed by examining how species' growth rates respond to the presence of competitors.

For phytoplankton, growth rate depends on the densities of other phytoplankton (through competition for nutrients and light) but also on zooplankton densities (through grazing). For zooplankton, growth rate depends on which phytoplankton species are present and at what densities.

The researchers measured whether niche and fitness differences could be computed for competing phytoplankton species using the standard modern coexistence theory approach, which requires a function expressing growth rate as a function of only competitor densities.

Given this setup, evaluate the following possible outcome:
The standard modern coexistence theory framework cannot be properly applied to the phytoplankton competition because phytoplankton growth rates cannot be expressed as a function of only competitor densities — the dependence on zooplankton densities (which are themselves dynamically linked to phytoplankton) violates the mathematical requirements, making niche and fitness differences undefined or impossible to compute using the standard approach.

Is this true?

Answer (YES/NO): YES